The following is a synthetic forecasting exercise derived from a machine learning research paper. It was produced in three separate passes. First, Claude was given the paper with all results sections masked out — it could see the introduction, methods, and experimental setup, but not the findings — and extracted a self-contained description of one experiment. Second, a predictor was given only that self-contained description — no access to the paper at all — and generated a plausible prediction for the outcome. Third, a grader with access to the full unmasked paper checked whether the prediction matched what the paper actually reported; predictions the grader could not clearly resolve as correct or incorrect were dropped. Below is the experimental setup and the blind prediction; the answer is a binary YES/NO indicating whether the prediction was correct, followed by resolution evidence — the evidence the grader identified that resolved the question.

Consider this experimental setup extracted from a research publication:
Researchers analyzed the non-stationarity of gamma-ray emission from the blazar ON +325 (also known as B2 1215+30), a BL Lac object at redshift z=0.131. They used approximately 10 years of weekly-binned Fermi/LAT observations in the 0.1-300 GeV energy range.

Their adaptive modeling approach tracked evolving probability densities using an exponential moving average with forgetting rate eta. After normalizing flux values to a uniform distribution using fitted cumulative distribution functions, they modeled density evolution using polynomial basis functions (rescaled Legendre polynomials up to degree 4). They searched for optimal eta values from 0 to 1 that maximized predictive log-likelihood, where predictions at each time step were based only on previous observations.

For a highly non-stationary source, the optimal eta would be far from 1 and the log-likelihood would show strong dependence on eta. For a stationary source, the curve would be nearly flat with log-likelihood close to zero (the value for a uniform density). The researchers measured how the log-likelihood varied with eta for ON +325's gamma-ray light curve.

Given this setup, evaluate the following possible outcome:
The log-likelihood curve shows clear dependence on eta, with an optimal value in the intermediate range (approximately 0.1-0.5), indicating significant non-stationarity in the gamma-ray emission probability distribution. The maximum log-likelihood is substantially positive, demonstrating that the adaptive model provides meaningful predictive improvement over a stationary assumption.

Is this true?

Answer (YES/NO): NO